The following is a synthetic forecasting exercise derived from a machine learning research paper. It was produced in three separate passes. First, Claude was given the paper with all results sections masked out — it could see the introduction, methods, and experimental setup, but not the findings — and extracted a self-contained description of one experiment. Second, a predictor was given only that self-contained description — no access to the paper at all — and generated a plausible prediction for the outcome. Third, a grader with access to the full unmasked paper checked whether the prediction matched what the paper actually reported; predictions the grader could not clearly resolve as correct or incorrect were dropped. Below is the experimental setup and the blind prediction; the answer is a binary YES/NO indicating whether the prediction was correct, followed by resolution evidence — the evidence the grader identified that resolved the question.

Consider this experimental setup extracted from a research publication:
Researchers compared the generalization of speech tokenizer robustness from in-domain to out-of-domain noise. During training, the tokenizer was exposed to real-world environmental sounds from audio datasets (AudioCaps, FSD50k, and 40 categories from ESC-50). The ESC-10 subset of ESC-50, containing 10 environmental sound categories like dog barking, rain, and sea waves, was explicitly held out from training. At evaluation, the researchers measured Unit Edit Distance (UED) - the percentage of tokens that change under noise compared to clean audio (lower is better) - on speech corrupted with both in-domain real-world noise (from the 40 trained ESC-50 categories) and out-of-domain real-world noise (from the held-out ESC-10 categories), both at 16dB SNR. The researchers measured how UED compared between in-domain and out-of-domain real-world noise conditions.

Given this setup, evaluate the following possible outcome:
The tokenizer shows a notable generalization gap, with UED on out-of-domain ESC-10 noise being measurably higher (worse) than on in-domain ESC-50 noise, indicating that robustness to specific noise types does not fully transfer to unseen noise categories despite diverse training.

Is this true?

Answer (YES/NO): NO